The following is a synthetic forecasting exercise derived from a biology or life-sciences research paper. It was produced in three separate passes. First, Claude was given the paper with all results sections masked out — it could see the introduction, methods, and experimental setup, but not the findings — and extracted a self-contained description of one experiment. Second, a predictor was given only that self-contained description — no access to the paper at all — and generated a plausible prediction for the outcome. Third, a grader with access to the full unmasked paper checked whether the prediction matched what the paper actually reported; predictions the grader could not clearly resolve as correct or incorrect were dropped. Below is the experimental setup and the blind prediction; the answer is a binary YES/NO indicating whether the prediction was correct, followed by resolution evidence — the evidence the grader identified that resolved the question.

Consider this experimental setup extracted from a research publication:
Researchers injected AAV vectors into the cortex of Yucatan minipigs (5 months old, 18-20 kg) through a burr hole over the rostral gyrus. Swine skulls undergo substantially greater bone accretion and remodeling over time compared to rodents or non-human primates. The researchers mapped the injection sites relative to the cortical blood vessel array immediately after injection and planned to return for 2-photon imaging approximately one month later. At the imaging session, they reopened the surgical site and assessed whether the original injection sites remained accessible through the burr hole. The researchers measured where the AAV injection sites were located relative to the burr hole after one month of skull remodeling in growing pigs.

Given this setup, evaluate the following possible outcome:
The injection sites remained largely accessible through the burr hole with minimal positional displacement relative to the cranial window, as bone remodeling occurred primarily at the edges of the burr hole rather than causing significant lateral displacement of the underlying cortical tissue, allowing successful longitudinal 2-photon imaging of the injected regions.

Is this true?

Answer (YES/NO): NO